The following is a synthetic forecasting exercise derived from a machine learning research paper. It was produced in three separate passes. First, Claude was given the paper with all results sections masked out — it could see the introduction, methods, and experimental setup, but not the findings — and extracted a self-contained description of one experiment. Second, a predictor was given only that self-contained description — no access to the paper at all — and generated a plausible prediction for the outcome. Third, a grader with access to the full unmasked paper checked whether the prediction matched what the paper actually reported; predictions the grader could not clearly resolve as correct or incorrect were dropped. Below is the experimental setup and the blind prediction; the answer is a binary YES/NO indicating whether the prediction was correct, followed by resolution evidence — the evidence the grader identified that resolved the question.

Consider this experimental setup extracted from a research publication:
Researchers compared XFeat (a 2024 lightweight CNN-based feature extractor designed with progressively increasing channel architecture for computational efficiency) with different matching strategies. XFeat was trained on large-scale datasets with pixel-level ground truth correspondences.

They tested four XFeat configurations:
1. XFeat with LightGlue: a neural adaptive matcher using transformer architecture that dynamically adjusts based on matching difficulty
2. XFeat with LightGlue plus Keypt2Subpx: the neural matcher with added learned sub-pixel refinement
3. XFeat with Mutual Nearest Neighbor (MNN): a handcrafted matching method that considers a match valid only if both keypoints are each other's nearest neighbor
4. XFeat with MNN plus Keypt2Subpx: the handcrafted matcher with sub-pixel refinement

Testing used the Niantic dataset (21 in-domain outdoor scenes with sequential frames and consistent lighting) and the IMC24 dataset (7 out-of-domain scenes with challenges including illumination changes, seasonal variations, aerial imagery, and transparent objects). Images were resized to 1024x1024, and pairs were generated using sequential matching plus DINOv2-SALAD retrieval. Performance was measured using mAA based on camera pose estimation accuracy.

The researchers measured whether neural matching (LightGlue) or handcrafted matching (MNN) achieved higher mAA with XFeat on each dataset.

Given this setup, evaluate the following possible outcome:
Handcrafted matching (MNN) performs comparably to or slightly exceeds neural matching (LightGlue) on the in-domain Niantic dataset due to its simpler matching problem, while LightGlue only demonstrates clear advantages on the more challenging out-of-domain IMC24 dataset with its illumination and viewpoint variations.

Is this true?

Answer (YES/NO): NO